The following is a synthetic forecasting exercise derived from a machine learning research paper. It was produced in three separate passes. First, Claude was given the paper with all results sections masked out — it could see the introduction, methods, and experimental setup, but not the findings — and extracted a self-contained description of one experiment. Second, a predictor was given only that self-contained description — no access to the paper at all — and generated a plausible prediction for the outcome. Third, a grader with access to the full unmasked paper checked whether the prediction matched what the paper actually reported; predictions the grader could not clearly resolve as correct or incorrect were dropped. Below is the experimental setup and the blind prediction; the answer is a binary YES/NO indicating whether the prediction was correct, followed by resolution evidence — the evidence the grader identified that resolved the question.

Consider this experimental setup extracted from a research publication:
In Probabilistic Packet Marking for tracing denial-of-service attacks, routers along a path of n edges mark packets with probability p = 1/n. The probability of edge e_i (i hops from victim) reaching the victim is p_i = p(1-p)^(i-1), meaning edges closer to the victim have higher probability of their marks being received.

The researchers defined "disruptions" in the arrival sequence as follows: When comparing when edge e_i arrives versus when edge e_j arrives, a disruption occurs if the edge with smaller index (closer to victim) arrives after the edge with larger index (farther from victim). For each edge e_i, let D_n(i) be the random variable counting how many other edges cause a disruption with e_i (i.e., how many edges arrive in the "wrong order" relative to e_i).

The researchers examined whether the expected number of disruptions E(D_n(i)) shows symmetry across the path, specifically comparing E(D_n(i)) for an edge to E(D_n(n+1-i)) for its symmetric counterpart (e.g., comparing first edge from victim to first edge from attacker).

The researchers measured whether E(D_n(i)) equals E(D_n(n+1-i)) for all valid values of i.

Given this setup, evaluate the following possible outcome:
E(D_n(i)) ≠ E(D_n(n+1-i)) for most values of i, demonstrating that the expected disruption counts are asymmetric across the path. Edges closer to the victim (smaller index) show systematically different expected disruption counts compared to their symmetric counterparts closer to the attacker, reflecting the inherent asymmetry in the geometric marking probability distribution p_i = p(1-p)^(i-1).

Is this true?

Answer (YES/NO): NO